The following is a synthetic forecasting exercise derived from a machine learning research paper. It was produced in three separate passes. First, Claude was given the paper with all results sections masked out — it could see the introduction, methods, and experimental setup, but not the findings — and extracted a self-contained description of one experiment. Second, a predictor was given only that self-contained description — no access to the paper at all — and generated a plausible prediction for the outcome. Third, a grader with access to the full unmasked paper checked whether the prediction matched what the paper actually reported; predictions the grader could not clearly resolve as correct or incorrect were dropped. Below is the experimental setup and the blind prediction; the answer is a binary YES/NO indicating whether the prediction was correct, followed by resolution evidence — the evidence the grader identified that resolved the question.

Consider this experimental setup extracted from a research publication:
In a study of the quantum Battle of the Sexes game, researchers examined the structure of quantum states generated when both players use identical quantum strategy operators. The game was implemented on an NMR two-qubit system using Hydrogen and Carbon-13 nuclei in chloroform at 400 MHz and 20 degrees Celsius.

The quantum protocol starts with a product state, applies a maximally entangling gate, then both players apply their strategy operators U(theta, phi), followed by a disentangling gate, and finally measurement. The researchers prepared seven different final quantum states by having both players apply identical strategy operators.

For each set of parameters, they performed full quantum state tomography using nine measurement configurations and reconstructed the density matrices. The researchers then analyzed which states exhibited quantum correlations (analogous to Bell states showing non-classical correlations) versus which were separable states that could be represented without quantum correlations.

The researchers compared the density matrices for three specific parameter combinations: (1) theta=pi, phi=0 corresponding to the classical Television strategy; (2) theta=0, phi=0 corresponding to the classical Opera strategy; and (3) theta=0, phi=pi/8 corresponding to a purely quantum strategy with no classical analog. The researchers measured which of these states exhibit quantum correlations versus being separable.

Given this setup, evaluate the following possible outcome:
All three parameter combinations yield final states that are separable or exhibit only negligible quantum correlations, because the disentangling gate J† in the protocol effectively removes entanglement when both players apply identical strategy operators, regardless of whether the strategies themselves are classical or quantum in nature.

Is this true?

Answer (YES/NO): NO